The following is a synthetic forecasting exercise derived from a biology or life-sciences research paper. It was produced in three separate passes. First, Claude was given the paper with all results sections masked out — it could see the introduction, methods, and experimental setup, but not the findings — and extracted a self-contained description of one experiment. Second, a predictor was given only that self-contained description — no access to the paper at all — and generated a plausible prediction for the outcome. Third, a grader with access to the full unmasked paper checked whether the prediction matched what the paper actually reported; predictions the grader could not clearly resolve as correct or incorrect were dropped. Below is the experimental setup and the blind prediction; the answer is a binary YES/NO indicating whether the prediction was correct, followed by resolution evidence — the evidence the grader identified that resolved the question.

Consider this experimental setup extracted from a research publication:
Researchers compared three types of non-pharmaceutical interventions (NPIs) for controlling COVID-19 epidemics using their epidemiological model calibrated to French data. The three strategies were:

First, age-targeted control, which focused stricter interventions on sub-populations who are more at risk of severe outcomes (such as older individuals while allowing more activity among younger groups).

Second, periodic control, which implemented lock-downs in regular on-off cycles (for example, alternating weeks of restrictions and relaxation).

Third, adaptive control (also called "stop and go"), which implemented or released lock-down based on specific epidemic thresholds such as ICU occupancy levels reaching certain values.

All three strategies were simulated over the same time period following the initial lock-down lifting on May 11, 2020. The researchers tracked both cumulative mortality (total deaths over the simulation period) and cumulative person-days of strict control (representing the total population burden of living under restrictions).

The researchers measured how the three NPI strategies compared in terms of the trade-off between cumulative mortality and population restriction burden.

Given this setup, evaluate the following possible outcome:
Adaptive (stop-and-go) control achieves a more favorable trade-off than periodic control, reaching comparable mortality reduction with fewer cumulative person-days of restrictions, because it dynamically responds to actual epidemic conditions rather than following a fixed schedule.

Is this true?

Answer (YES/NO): NO